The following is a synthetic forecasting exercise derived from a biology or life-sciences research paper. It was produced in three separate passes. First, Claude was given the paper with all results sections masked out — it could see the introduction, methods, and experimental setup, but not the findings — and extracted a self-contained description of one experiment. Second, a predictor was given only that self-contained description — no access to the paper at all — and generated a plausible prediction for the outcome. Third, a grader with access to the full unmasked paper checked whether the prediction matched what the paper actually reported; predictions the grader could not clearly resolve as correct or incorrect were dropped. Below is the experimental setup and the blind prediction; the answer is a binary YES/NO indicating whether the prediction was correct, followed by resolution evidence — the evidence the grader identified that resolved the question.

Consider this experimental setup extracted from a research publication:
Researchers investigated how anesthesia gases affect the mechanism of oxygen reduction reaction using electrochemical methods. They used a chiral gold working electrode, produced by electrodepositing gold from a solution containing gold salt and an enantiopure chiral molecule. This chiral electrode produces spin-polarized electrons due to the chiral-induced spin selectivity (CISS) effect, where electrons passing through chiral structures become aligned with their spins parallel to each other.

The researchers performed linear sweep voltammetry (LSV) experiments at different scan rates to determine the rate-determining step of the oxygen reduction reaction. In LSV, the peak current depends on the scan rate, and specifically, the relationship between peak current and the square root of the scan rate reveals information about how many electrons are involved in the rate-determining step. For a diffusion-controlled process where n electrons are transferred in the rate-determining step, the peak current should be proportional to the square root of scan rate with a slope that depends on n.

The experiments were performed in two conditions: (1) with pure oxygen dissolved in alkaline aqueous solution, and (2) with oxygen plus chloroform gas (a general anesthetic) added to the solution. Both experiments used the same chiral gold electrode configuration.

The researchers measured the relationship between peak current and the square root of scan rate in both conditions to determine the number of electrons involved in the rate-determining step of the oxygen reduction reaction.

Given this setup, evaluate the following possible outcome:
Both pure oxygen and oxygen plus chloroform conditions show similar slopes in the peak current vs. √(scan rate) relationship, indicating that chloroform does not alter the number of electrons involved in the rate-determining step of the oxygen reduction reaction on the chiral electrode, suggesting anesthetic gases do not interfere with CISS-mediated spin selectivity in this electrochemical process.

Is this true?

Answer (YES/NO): NO